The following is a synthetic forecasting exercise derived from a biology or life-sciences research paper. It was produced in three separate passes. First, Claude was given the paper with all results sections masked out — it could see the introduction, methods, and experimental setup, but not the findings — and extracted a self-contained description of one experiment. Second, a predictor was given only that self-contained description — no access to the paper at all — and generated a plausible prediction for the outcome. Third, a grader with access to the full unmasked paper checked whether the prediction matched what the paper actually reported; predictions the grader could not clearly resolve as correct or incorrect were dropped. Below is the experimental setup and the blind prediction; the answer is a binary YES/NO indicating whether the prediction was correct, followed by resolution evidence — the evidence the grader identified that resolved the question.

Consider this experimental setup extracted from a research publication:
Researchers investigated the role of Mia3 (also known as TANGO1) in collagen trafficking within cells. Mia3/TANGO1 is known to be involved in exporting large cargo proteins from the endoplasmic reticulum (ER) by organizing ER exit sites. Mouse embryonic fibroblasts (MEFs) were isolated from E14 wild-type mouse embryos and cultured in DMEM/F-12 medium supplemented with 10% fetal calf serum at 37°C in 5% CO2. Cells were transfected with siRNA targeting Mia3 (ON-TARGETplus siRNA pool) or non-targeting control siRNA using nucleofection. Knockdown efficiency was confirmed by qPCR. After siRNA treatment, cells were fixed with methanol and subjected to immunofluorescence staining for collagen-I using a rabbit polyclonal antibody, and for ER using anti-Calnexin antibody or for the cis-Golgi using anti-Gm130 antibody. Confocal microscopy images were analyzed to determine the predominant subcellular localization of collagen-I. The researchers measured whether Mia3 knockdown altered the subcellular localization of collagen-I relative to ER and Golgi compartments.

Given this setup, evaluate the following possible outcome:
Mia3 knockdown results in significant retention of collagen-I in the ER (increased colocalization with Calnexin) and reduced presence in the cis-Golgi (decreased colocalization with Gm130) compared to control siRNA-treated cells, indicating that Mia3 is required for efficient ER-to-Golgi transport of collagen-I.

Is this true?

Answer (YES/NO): NO